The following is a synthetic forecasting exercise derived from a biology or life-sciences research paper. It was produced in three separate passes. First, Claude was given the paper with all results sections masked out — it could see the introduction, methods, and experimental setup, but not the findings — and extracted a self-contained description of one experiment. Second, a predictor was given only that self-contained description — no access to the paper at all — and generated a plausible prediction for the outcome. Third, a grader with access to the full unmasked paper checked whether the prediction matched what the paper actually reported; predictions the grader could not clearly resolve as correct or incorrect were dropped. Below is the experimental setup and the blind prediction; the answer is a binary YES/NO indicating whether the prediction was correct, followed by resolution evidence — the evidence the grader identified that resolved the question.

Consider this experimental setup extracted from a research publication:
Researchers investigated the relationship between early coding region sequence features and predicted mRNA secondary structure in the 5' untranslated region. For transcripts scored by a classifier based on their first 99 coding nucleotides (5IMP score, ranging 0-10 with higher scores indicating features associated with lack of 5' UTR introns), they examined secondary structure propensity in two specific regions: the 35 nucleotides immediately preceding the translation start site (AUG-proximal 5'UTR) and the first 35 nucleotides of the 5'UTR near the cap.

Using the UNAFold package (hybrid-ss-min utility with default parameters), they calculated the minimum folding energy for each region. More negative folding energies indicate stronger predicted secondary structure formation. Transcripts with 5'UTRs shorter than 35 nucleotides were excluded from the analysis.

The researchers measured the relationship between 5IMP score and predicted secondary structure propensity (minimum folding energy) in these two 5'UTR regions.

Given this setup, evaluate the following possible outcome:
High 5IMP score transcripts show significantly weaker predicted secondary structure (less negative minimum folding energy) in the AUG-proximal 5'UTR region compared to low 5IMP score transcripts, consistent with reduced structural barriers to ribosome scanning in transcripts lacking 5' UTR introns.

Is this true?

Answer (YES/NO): NO